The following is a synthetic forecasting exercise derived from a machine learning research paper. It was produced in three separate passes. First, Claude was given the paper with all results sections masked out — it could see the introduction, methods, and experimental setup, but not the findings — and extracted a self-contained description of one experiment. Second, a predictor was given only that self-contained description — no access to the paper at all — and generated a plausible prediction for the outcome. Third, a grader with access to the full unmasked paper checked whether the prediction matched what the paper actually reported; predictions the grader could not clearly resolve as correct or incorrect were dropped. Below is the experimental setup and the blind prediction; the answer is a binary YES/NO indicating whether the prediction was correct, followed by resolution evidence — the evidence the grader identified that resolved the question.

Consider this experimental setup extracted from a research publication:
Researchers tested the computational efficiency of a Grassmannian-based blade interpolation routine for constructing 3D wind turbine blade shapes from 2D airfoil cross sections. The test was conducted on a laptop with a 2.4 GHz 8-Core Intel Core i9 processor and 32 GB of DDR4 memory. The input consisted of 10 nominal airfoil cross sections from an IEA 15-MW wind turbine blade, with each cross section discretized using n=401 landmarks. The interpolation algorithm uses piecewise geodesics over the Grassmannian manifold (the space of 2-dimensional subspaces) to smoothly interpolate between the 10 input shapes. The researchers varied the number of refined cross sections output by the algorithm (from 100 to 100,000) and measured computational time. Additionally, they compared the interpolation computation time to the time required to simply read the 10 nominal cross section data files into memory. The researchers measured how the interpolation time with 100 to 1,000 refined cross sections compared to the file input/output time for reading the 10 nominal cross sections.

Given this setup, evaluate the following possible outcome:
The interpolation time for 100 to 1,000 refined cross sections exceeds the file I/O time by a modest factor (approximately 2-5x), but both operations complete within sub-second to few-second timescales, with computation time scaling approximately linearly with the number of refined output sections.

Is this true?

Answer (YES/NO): NO